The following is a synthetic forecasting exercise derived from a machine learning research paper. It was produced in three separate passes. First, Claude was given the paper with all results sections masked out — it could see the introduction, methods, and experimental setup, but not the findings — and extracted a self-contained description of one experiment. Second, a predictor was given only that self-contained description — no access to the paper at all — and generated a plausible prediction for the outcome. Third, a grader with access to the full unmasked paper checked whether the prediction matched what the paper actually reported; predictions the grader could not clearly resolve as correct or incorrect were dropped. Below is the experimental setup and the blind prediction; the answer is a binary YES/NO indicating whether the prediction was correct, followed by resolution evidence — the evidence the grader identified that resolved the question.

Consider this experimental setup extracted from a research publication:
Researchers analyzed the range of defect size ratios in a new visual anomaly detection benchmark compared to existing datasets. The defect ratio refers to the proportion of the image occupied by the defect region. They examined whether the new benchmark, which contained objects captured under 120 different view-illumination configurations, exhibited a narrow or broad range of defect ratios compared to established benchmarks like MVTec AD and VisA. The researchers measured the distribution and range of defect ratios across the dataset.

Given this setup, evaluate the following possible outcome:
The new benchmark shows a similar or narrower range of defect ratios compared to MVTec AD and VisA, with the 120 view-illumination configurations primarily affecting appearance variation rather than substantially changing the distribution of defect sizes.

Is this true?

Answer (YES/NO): NO